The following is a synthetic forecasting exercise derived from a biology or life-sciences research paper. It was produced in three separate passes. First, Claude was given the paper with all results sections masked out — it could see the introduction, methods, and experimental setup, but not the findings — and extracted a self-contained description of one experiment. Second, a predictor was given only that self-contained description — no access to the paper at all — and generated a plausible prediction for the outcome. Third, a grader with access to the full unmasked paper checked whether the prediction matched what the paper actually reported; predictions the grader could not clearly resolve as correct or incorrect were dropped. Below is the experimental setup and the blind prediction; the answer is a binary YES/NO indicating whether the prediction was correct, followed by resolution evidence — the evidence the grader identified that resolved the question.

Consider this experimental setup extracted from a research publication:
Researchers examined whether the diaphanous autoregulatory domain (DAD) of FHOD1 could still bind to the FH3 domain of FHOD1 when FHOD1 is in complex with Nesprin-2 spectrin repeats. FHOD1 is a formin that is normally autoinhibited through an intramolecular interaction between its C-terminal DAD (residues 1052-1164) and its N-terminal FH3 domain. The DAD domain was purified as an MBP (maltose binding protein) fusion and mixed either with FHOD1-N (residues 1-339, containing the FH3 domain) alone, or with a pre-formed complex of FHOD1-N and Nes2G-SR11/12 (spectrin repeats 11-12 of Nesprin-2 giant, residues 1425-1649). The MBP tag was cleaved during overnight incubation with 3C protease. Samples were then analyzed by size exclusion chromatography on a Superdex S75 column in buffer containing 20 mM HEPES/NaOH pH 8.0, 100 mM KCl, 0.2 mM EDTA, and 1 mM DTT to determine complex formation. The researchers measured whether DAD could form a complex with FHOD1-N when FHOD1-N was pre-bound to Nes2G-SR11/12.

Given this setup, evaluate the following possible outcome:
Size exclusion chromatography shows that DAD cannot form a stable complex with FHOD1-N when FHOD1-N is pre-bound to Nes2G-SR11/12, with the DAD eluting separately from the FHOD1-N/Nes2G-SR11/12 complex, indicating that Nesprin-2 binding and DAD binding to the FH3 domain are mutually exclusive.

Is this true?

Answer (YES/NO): NO